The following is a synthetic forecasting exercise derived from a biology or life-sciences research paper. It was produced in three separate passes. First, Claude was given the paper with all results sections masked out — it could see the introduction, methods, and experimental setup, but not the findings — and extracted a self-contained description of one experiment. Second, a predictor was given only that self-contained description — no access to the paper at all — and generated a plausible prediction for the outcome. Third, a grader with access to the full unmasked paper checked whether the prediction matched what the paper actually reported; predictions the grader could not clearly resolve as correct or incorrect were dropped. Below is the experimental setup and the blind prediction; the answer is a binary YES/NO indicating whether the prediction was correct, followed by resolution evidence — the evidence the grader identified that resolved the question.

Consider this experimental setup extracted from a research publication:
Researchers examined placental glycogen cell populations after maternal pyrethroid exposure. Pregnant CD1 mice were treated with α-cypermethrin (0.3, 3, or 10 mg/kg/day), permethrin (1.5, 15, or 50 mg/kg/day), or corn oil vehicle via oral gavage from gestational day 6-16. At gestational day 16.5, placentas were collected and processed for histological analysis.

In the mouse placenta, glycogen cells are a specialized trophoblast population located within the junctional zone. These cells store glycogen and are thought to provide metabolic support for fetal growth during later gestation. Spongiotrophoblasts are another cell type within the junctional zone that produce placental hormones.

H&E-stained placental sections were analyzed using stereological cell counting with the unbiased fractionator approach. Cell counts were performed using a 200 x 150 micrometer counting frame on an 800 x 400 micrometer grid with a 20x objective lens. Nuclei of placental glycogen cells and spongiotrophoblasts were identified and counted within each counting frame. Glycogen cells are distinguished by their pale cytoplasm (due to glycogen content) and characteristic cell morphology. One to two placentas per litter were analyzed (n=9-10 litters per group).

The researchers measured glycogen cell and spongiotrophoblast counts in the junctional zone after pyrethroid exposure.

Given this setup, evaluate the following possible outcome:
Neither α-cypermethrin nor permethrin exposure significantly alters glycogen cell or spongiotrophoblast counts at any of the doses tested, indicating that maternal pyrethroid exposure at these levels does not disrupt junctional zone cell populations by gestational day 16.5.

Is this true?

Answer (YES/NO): NO